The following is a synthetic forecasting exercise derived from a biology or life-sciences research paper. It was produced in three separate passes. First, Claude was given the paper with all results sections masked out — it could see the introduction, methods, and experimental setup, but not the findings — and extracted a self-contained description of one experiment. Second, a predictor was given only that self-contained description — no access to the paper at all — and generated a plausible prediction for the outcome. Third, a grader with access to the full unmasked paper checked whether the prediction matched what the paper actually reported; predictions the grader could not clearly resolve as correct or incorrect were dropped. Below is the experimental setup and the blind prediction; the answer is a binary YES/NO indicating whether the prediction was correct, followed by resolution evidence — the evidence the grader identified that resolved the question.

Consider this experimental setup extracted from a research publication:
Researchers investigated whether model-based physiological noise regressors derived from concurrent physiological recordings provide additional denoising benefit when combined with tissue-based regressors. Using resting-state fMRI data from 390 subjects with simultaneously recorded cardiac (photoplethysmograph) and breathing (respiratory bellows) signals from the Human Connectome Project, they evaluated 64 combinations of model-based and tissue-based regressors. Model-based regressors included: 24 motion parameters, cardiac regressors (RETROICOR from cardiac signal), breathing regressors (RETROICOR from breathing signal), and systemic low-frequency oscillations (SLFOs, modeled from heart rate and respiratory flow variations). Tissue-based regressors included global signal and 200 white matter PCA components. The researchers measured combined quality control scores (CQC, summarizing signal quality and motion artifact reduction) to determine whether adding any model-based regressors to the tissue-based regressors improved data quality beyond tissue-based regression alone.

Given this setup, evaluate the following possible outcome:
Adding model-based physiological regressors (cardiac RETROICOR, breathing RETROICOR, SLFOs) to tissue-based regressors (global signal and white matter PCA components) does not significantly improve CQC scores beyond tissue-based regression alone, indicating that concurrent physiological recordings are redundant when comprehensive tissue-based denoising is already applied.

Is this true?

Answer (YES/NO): YES